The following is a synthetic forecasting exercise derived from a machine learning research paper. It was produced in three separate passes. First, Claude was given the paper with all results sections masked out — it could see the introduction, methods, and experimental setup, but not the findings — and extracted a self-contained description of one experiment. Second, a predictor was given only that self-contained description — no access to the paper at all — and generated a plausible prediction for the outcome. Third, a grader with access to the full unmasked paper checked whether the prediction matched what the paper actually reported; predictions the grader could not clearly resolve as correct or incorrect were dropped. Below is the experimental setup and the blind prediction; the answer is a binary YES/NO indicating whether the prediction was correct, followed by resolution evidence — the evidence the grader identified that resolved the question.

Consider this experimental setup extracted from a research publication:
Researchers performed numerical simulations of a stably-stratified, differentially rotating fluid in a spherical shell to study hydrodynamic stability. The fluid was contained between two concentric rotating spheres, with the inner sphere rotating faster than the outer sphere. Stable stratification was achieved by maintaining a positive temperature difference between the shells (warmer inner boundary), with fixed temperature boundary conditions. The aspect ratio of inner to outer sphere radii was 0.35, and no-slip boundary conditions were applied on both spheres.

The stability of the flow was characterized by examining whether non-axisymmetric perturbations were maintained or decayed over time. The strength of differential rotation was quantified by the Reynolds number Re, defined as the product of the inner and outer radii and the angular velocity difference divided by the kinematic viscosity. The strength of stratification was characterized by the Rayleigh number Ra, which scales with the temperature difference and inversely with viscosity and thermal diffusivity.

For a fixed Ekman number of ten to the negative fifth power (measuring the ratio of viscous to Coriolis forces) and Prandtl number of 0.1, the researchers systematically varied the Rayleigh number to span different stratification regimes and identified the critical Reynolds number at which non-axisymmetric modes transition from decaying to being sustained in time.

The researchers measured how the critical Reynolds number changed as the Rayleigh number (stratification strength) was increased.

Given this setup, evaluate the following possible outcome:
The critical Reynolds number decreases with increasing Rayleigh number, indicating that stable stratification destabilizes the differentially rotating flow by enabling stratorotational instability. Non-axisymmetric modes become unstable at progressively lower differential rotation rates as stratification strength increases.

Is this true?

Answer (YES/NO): NO